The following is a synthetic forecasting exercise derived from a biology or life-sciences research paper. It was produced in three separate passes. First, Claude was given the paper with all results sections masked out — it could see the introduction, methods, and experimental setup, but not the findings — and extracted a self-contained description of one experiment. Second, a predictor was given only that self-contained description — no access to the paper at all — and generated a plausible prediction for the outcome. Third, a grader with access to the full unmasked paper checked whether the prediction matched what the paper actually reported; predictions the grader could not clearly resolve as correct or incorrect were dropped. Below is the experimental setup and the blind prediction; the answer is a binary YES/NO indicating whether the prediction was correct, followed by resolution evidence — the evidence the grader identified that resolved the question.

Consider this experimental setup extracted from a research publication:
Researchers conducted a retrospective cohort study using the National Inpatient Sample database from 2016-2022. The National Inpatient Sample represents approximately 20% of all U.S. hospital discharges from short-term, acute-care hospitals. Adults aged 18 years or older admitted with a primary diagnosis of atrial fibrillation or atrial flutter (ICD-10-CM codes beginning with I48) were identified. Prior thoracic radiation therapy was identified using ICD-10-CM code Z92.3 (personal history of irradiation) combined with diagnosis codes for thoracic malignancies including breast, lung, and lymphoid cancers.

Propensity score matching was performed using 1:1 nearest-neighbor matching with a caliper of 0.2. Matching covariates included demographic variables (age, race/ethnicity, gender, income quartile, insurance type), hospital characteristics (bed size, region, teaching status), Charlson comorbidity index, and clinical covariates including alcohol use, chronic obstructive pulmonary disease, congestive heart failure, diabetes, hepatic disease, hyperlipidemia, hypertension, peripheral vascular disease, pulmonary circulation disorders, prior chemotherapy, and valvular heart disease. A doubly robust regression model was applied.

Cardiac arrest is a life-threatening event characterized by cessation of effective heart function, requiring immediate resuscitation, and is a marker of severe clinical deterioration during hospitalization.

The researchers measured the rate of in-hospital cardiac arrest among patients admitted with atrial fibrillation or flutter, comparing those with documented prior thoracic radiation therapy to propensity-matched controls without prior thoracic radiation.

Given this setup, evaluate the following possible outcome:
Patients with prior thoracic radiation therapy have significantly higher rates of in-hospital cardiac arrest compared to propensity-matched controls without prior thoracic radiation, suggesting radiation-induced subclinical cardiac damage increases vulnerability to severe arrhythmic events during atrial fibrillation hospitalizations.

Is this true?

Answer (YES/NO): NO